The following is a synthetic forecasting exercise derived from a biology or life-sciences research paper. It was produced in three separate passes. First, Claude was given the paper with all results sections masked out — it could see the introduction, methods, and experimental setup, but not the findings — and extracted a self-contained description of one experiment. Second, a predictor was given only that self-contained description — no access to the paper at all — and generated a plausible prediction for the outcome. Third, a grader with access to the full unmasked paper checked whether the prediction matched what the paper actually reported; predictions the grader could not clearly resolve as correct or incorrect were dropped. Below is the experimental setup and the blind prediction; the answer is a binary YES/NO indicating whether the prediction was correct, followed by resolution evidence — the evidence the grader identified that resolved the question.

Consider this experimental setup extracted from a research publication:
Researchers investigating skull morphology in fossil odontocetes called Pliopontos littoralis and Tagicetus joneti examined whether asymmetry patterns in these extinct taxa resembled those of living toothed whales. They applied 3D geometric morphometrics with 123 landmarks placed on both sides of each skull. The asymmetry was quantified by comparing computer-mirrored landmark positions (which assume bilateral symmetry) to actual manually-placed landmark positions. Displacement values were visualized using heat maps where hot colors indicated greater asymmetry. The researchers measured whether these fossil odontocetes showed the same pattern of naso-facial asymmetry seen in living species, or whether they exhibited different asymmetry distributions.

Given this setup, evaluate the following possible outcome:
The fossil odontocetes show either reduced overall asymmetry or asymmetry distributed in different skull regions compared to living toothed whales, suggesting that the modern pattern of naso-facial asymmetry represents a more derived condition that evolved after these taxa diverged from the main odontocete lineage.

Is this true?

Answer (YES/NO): NO